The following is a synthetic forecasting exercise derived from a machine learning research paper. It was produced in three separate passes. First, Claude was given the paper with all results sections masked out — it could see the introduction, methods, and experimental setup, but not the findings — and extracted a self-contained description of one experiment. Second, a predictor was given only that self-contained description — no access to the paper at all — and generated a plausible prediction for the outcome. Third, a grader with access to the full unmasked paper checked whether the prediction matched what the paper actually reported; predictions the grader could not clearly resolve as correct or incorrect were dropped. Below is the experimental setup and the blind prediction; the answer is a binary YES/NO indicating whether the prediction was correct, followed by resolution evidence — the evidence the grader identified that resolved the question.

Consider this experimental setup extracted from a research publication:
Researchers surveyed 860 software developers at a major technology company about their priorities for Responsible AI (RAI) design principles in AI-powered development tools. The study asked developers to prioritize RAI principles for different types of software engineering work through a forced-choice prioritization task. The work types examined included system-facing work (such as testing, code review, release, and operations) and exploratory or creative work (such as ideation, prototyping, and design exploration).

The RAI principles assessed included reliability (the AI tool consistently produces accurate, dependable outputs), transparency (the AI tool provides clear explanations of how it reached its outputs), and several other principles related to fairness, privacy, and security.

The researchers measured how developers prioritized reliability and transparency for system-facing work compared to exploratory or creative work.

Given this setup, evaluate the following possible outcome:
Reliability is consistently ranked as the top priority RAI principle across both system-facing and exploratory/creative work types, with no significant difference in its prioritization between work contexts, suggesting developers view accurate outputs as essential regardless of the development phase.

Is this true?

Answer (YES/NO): NO